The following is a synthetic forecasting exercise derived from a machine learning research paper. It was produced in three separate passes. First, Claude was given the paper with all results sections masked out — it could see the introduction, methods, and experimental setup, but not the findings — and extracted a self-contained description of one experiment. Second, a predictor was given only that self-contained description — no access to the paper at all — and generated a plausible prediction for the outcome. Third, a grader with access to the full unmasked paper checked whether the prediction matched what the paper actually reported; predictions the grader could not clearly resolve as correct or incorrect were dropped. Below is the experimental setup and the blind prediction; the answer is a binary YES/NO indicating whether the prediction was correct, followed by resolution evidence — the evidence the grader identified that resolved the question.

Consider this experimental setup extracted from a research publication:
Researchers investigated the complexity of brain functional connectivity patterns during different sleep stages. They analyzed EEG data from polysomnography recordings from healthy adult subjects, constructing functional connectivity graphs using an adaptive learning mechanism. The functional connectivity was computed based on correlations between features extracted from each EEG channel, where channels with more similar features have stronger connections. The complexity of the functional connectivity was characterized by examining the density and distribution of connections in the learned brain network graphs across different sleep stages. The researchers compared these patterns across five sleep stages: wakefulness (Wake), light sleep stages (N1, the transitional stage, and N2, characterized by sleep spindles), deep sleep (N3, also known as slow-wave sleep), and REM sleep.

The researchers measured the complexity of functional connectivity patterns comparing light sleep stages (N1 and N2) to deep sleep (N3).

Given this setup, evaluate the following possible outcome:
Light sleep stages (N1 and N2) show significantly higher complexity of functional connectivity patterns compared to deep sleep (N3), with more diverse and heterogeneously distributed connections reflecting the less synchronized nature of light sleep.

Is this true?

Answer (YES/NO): YES